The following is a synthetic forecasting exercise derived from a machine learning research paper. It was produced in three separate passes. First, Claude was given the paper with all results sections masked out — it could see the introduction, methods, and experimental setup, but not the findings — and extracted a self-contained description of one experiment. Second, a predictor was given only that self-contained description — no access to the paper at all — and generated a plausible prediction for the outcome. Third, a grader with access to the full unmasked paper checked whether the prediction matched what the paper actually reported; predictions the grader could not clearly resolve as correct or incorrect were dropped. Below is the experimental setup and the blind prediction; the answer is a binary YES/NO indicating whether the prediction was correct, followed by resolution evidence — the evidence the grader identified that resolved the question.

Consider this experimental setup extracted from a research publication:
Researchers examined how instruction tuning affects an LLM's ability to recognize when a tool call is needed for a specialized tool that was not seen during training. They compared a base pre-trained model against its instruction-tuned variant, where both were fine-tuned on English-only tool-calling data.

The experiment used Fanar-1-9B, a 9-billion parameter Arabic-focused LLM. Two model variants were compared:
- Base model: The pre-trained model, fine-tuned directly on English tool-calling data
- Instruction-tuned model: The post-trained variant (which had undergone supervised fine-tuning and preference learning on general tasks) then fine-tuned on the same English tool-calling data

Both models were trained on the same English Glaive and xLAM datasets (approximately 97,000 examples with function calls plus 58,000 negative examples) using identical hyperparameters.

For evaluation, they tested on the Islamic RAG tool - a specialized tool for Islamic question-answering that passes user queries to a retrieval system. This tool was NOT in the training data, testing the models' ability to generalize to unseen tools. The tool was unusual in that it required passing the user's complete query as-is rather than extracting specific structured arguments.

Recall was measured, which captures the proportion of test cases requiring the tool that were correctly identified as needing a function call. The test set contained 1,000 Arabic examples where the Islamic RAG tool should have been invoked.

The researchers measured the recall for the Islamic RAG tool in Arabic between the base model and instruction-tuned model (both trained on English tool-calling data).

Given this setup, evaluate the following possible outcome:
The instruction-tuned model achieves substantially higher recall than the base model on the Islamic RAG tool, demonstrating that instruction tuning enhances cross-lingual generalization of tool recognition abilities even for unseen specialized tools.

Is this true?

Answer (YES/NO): YES